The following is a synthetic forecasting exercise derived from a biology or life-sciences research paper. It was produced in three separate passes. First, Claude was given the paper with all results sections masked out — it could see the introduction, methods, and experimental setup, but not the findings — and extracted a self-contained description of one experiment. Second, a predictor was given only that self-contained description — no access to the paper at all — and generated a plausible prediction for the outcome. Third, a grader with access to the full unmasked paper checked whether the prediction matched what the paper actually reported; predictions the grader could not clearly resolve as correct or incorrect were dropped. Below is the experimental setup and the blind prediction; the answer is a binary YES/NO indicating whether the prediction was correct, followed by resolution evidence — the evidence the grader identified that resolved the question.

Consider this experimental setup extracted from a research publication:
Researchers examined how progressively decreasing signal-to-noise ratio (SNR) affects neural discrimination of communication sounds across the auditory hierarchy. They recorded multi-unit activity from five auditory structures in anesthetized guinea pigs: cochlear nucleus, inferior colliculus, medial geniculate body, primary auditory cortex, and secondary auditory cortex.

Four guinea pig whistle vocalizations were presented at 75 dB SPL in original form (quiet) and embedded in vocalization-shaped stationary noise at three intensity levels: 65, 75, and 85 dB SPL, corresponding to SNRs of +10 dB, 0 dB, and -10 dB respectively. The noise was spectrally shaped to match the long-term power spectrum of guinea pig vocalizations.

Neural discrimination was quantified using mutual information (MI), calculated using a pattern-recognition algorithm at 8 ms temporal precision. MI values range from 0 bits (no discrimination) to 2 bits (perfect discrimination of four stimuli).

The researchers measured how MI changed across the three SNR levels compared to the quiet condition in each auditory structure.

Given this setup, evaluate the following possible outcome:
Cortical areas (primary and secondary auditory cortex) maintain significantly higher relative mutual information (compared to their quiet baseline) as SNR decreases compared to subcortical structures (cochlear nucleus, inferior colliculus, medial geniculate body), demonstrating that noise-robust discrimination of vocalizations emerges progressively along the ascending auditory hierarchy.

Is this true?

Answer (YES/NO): YES